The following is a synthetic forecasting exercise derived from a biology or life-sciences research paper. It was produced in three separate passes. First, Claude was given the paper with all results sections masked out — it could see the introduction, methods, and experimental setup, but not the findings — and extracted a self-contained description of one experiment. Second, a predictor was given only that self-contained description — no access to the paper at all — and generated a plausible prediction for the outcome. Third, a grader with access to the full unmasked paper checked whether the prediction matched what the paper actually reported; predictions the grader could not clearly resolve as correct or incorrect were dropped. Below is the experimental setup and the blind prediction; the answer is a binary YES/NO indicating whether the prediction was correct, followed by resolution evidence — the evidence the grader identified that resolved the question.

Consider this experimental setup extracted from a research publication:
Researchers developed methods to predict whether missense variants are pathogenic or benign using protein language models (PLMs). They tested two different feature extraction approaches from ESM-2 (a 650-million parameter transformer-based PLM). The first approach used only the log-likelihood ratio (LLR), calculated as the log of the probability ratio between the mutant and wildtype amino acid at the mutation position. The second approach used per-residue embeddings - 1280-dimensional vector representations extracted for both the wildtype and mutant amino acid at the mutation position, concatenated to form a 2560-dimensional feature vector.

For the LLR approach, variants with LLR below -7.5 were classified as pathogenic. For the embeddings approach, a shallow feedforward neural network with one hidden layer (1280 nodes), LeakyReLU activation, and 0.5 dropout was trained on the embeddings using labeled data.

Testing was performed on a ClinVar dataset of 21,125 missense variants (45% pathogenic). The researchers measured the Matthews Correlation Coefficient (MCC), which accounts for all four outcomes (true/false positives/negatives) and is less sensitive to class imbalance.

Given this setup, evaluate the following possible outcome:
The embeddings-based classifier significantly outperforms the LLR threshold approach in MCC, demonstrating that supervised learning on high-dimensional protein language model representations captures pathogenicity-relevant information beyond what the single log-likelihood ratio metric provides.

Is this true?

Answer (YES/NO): YES